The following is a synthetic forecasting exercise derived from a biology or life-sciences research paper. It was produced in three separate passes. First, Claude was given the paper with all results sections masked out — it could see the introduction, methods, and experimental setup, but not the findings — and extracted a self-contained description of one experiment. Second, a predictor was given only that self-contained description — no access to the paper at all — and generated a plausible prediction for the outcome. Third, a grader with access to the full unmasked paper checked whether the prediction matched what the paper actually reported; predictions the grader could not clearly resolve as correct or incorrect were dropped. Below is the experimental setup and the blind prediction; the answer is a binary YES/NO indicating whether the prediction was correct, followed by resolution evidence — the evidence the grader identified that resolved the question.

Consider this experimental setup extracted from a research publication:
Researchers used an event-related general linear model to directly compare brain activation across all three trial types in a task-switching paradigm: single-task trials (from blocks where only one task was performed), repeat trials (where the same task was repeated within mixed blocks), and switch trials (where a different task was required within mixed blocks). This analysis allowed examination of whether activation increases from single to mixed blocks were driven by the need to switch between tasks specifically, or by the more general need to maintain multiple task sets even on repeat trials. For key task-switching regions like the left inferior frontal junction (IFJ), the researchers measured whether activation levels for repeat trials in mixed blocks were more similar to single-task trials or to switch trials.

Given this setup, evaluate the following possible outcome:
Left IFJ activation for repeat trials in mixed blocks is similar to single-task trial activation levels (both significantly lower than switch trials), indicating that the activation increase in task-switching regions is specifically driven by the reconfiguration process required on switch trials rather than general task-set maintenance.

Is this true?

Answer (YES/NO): NO